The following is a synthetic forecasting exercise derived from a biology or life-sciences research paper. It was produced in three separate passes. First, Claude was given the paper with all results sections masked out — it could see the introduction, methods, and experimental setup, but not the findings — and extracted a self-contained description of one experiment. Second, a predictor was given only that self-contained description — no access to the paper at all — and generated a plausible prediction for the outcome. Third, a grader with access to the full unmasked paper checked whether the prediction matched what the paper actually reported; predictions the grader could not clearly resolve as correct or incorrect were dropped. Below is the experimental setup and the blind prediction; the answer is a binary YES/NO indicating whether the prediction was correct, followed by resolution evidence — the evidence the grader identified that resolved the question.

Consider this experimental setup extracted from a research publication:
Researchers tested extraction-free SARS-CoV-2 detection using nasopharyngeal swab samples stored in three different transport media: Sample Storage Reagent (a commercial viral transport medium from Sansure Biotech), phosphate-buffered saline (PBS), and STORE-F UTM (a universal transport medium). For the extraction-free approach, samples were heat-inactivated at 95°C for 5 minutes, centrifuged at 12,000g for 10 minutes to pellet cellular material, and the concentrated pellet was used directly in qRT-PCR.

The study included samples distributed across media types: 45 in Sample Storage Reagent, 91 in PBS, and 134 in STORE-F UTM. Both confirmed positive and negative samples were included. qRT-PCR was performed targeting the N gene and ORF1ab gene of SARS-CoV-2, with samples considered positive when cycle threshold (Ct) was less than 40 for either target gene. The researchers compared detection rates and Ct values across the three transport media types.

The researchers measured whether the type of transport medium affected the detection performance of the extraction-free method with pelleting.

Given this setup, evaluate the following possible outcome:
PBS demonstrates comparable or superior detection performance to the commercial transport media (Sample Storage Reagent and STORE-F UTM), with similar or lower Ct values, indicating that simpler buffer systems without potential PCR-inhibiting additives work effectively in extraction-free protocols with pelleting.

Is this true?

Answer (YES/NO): NO